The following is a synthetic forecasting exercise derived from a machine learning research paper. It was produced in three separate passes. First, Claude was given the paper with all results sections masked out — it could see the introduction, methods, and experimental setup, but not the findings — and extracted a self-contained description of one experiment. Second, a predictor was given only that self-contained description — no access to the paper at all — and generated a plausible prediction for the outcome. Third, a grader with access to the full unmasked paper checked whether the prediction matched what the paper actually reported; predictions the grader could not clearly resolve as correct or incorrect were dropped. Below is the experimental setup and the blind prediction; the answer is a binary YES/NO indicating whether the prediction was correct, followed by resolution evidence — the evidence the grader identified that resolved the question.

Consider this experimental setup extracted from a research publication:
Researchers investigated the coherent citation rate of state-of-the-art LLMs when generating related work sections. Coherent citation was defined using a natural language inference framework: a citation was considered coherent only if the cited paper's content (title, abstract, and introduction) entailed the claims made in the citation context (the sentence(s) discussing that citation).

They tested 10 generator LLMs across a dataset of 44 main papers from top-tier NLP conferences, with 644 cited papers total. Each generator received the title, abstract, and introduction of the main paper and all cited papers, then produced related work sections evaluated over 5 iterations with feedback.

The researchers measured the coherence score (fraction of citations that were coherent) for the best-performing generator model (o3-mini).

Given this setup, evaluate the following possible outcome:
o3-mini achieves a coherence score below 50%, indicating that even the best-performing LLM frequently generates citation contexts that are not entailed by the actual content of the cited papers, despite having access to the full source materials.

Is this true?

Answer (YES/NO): YES